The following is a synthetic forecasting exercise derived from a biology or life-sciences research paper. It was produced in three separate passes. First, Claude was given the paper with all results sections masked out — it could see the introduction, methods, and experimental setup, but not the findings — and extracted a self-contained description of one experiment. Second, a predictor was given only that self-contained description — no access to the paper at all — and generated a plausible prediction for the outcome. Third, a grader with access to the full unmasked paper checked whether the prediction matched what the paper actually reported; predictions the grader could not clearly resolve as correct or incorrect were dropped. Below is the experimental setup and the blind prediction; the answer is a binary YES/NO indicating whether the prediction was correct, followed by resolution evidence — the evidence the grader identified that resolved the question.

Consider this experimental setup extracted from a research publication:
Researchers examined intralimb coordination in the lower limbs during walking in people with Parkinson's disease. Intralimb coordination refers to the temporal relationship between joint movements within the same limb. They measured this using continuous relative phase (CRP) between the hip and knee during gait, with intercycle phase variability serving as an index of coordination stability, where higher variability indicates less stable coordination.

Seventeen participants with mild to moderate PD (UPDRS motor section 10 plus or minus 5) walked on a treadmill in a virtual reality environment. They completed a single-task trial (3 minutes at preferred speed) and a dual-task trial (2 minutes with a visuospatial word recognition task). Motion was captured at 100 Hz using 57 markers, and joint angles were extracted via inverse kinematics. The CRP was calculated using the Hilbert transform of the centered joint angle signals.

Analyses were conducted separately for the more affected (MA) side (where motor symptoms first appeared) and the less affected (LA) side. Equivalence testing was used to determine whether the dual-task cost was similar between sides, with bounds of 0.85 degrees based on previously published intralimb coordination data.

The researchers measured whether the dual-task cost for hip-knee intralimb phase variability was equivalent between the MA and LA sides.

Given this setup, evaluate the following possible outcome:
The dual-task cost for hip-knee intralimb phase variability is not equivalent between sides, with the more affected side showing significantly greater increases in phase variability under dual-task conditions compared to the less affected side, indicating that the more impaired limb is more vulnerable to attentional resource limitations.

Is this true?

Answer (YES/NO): NO